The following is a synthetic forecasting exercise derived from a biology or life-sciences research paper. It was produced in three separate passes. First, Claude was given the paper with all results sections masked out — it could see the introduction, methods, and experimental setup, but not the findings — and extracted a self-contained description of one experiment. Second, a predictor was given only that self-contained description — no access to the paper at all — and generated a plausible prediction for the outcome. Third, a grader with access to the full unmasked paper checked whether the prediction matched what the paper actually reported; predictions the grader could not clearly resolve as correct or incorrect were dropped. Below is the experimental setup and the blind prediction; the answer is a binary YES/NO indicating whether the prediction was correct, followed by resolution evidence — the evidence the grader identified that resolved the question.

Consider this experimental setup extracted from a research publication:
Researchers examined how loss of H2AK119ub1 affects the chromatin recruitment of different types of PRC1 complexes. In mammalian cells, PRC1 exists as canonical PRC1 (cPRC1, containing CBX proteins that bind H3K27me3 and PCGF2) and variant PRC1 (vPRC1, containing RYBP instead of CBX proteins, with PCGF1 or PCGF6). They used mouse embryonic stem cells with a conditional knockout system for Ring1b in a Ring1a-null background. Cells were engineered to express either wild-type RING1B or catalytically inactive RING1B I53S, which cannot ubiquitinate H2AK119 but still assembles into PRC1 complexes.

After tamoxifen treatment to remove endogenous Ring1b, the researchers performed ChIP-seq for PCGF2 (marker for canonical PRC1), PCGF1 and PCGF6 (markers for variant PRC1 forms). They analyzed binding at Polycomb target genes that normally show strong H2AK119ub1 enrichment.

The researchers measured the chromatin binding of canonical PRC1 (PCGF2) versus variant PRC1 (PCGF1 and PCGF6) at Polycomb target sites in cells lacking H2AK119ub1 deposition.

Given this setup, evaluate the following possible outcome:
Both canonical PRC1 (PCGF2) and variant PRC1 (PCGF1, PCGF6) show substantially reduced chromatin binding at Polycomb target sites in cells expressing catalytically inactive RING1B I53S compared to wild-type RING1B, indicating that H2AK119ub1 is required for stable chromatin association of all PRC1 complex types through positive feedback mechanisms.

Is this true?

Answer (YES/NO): NO